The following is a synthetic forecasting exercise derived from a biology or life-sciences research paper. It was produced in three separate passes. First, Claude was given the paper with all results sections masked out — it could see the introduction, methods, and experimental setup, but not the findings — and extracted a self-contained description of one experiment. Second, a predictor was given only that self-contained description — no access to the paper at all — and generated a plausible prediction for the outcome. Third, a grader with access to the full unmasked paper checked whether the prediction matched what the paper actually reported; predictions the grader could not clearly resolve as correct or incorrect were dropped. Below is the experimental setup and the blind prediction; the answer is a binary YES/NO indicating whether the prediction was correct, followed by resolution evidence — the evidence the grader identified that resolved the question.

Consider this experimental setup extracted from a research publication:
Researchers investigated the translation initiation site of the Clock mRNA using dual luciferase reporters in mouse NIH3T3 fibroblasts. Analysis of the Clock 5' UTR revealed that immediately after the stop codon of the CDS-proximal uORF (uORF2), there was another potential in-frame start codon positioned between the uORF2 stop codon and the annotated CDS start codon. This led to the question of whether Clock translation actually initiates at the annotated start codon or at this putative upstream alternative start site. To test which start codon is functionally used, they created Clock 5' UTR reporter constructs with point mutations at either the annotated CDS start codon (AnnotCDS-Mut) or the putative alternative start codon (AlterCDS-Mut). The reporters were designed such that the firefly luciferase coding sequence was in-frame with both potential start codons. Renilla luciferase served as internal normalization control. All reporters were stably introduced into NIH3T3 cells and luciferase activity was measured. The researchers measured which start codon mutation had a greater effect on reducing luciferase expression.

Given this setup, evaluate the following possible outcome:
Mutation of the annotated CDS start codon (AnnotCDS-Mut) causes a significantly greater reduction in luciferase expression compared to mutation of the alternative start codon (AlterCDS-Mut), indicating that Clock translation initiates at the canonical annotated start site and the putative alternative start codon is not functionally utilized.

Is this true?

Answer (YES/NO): NO